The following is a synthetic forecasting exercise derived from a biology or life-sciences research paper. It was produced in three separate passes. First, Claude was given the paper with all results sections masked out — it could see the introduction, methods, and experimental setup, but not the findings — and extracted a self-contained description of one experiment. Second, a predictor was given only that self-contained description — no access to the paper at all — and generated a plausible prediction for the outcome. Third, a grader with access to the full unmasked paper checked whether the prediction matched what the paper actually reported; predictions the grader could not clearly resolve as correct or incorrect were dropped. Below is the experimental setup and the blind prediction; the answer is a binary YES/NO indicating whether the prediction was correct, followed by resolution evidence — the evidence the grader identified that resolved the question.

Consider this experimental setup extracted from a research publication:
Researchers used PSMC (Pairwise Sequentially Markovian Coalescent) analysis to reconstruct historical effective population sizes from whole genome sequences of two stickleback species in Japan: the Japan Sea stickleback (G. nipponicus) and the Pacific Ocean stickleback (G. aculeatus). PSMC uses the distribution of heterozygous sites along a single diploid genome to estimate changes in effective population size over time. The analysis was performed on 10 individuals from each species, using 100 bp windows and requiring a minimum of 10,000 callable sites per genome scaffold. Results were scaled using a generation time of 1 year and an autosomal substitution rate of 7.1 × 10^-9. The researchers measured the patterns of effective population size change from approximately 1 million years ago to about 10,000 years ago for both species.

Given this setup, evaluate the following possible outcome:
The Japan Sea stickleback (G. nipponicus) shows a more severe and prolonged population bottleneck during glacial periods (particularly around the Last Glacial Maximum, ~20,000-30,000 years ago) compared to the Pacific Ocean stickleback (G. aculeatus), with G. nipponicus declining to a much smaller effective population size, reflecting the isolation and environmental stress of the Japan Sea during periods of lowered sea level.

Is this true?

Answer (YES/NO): NO